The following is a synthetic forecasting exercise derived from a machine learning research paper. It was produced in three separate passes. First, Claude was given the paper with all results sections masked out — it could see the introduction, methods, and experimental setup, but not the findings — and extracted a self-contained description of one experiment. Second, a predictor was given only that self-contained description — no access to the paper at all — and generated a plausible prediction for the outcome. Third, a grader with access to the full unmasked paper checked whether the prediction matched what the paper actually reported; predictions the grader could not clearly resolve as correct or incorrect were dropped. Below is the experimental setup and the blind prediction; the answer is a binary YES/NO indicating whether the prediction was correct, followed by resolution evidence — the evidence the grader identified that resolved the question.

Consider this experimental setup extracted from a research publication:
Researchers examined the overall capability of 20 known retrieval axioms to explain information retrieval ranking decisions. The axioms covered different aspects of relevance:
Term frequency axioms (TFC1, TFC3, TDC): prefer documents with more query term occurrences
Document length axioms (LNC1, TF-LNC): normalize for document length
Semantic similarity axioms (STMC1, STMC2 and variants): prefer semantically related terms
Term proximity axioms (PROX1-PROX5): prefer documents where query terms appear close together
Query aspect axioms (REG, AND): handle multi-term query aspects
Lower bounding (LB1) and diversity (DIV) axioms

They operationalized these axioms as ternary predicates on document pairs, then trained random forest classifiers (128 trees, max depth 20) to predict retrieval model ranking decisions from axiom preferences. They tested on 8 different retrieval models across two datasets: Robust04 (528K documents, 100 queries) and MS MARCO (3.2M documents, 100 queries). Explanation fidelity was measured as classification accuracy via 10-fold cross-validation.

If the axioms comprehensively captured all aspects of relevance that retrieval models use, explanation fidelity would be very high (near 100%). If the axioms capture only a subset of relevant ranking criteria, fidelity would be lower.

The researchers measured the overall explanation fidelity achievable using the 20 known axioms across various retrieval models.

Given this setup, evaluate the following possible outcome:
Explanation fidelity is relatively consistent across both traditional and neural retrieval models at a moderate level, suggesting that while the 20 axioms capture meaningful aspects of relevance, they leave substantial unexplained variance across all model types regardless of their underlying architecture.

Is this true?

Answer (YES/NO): YES